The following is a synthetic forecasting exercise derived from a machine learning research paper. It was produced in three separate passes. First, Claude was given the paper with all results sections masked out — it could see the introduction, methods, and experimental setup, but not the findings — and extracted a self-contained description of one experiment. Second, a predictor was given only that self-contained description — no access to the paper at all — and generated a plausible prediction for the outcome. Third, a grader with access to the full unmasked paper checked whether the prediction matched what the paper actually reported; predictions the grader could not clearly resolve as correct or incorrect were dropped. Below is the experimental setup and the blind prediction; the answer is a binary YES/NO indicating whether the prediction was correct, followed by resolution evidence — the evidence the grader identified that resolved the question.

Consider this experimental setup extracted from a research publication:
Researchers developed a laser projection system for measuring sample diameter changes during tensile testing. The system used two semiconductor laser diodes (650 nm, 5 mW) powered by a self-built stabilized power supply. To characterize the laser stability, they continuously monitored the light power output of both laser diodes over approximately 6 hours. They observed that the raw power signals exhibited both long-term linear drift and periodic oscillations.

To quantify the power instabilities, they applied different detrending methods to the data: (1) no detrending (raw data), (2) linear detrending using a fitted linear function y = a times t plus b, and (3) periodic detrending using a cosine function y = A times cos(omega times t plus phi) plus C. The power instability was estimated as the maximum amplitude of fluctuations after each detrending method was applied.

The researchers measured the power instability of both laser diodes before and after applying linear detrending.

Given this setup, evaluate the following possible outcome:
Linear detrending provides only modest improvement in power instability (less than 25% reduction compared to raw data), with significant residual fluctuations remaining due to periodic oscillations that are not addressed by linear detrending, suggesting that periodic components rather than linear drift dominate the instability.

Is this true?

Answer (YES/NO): NO